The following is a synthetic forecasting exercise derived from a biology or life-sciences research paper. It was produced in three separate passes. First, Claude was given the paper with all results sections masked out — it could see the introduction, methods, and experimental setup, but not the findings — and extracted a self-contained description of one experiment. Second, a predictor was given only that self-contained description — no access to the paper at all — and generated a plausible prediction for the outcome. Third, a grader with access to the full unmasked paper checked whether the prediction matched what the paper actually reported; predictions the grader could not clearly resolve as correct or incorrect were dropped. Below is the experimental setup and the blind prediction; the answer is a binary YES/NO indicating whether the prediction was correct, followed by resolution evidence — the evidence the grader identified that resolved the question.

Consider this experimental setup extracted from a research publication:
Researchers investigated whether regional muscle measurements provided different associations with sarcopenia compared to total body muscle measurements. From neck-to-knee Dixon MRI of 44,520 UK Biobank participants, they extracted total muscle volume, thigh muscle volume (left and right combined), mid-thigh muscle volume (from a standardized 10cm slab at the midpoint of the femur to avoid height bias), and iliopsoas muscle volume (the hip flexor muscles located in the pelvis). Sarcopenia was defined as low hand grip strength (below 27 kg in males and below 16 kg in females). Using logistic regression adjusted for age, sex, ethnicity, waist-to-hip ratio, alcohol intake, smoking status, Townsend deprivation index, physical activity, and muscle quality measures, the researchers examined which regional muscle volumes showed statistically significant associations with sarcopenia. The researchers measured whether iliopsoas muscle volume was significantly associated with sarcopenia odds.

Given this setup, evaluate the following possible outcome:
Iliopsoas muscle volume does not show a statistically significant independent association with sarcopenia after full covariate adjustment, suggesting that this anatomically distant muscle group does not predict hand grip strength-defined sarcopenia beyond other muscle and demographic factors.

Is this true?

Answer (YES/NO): NO